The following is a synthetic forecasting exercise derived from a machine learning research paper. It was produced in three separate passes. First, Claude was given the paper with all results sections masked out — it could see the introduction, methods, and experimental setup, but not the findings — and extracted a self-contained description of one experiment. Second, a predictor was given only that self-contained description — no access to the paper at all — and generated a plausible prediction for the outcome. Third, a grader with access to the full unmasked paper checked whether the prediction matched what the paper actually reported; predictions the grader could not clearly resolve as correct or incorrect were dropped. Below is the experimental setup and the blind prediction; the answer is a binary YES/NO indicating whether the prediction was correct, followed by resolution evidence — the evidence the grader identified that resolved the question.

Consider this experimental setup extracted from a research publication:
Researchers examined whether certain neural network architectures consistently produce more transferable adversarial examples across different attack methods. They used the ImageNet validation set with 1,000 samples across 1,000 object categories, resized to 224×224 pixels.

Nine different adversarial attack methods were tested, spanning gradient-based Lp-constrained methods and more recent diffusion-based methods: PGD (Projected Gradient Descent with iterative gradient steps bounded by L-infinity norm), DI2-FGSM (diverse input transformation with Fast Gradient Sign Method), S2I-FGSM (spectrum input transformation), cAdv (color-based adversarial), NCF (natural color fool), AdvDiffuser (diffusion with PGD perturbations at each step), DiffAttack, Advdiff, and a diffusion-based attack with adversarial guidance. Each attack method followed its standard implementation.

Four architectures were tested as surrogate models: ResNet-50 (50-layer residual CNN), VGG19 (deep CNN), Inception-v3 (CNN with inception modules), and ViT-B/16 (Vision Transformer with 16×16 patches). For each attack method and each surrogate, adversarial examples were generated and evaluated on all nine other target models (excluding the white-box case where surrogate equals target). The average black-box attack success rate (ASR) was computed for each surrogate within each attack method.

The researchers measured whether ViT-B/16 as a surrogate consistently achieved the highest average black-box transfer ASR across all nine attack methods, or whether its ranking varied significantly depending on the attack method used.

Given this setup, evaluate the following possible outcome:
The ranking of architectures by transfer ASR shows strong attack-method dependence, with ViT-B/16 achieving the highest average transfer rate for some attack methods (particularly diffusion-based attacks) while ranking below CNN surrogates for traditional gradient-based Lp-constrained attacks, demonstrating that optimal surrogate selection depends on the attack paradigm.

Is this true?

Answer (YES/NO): NO